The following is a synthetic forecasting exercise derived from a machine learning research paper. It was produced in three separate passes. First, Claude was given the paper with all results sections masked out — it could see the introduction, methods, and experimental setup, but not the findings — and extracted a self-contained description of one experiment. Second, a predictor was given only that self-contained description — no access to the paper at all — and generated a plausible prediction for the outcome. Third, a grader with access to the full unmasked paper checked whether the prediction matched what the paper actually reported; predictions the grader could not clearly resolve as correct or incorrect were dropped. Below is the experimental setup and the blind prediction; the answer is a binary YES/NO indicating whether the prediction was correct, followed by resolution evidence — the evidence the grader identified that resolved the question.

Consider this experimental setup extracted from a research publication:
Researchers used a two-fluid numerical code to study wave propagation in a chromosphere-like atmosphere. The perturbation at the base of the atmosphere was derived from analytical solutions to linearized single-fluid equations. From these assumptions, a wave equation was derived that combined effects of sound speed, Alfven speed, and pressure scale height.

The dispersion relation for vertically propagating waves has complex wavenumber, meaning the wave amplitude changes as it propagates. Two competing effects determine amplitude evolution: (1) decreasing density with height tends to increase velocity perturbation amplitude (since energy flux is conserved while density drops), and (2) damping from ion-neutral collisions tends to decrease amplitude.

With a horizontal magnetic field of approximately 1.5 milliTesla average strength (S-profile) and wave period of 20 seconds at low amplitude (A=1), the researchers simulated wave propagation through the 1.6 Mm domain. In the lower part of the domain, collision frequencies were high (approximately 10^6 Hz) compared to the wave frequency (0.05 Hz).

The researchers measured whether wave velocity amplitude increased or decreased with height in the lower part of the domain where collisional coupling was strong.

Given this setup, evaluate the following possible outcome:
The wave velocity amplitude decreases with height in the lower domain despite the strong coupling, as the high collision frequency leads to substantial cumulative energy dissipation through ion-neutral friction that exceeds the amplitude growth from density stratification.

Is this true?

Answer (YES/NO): NO